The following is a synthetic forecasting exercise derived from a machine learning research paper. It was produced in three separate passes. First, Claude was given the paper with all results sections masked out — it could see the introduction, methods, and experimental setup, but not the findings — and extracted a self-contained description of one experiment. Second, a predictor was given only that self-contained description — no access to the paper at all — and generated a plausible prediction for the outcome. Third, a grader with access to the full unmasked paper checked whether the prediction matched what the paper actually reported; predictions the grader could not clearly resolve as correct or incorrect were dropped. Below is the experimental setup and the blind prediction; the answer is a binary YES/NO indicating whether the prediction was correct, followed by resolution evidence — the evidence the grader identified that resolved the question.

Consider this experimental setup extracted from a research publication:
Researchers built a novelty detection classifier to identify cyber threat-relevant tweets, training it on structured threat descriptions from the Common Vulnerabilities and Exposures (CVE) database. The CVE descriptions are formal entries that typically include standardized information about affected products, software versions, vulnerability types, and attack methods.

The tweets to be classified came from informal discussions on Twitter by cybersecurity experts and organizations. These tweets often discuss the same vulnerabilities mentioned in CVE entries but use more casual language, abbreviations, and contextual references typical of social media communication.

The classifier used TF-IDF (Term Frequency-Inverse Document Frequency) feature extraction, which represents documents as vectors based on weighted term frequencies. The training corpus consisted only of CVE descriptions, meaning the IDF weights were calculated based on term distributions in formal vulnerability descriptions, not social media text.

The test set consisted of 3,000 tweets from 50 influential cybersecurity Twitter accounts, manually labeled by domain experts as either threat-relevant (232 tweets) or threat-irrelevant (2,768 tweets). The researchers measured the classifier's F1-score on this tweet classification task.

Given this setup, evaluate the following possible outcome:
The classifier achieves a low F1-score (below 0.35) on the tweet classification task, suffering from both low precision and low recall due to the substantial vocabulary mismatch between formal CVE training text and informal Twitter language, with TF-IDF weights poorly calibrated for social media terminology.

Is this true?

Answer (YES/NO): NO